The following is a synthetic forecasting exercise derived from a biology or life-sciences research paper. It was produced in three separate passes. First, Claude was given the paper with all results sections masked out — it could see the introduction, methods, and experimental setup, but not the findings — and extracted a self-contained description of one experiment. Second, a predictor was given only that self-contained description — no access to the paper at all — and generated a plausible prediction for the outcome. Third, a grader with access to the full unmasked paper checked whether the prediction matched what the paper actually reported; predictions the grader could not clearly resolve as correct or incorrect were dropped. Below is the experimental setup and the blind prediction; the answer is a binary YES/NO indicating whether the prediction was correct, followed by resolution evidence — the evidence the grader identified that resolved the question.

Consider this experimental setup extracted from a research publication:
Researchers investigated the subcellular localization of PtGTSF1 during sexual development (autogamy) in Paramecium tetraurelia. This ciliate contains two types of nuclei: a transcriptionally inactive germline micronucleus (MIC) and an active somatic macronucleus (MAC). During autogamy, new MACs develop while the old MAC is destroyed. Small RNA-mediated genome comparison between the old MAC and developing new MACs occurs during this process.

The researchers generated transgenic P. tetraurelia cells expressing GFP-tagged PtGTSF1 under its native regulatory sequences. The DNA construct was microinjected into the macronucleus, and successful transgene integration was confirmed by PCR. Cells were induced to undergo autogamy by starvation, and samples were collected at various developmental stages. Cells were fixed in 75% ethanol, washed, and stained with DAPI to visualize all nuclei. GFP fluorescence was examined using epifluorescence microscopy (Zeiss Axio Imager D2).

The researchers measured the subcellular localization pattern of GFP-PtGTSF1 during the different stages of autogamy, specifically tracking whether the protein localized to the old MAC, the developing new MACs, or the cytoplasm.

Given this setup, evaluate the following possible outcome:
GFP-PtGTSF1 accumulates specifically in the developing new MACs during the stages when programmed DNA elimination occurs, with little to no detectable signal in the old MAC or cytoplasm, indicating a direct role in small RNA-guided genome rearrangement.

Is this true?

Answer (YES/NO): NO